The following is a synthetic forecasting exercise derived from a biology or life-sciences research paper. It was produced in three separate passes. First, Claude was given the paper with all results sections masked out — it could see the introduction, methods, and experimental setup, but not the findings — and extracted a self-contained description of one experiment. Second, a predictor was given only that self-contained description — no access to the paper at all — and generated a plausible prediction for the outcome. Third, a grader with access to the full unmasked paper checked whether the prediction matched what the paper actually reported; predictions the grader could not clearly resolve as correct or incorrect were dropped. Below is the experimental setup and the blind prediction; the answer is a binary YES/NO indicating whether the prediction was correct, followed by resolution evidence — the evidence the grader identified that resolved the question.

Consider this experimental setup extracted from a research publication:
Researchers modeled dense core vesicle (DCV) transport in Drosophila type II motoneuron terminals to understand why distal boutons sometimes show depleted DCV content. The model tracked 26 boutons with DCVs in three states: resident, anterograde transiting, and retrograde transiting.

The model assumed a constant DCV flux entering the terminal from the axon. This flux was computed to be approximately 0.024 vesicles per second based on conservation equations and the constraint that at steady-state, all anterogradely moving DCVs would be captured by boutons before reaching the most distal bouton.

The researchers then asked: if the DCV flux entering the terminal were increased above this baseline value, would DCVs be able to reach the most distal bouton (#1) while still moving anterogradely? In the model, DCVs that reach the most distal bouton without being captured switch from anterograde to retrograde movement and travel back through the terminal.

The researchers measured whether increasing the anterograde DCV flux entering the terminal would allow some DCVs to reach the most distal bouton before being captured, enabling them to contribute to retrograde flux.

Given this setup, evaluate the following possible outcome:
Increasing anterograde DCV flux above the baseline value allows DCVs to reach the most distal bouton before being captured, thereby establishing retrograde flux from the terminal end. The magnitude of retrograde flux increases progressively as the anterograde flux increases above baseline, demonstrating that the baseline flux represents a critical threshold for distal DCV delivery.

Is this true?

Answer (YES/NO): YES